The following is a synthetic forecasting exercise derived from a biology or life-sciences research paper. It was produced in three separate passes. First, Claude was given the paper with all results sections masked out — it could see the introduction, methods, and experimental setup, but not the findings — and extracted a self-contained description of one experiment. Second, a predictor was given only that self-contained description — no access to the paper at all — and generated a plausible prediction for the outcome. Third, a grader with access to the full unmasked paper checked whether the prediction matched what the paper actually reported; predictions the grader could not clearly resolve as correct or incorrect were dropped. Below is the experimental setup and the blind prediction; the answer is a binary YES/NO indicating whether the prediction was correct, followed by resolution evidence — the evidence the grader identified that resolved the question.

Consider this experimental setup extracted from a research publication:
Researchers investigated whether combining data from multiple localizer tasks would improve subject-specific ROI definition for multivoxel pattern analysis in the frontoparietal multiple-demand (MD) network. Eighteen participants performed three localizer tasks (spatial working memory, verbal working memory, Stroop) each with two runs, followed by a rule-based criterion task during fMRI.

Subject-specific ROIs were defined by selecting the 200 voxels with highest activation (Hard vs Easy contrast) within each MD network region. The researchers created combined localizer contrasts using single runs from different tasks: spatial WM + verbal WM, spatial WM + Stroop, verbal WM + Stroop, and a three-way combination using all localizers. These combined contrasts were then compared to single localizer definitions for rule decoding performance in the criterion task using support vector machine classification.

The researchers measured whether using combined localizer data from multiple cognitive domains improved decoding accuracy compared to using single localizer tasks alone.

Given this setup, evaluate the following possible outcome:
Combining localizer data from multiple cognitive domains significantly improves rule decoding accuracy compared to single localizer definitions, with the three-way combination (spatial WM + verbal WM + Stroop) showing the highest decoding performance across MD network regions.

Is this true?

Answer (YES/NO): NO